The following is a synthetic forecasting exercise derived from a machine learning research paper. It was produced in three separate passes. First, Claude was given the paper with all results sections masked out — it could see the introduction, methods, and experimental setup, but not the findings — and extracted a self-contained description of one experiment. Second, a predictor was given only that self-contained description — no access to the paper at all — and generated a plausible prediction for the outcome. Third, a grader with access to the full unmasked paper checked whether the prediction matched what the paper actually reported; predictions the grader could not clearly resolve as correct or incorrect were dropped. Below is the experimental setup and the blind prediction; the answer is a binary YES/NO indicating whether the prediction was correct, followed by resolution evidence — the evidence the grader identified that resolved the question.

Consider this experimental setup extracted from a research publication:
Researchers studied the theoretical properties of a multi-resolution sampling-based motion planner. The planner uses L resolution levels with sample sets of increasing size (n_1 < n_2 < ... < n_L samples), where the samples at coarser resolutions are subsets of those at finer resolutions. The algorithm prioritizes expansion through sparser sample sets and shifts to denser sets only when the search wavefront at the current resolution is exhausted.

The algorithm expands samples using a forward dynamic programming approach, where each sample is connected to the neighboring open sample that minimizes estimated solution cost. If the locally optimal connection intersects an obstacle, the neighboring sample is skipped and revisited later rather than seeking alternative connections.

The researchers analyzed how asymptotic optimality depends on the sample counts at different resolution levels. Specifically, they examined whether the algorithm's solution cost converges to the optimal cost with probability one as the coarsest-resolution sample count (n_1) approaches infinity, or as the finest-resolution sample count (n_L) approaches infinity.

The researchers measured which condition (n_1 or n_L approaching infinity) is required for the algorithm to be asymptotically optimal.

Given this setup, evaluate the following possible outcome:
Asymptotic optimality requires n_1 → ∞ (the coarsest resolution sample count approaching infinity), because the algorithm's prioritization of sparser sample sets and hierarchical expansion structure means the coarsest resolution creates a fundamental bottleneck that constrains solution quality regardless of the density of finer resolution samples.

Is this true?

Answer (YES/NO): YES